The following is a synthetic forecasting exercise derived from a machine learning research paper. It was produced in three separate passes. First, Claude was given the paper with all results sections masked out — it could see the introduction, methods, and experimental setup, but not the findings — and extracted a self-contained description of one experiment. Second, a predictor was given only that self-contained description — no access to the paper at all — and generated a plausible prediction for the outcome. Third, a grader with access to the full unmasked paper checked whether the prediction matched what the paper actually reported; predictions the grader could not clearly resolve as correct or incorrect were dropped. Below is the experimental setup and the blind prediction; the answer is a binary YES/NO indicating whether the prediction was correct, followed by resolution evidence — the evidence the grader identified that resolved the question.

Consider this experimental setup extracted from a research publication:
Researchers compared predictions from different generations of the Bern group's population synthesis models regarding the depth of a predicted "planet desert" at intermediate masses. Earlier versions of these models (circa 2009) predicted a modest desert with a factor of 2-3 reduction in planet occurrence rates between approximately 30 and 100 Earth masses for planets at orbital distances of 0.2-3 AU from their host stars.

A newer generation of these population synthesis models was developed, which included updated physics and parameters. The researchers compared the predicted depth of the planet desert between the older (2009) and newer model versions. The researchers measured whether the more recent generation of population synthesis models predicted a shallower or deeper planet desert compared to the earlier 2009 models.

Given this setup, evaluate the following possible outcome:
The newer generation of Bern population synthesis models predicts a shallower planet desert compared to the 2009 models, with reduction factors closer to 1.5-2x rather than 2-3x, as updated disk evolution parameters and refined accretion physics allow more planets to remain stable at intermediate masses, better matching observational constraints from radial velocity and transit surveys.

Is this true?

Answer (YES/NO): NO